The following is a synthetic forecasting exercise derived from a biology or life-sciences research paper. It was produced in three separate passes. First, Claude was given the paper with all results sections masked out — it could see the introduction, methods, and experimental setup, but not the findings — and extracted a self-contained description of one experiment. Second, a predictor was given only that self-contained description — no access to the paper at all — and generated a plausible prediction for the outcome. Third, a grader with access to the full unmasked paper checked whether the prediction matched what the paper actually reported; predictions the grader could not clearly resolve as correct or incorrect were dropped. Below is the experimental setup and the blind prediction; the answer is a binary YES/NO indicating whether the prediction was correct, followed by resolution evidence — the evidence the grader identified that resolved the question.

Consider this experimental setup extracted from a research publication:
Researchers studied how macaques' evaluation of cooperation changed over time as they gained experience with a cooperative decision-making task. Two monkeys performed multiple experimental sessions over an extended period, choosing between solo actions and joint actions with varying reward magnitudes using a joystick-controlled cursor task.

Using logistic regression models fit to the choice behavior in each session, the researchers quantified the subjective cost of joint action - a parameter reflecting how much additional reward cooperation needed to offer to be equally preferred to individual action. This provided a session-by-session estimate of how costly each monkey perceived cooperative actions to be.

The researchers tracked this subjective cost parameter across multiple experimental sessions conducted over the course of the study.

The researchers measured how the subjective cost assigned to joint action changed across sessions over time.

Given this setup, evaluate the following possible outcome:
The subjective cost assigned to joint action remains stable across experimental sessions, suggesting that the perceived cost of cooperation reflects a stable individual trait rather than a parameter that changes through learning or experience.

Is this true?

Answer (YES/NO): NO